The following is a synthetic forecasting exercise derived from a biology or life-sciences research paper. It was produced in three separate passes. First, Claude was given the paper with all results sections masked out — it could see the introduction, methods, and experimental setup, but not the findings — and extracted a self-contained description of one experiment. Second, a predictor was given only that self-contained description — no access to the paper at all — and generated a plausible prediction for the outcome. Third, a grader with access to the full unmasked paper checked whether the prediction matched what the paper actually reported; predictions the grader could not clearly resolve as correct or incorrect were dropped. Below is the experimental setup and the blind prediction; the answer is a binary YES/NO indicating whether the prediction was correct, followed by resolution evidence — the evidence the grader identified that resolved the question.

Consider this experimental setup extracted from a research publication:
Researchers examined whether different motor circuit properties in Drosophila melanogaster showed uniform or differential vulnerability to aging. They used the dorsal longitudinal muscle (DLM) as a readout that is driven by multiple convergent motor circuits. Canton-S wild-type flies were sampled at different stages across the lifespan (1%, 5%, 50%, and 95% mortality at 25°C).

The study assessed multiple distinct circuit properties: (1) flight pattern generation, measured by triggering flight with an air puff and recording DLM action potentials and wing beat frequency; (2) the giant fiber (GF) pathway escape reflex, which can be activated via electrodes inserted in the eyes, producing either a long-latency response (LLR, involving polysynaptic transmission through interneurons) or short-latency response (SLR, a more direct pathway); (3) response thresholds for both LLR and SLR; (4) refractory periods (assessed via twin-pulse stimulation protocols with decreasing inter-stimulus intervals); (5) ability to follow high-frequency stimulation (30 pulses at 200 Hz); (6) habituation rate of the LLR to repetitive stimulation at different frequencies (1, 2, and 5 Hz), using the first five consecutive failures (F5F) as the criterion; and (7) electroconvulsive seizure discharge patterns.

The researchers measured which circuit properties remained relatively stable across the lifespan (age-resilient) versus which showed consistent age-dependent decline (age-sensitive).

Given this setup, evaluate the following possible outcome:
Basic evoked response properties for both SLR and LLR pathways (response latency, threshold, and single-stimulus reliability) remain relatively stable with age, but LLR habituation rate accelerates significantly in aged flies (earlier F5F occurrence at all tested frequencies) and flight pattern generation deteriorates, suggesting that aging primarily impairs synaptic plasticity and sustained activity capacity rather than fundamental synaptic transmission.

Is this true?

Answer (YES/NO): NO